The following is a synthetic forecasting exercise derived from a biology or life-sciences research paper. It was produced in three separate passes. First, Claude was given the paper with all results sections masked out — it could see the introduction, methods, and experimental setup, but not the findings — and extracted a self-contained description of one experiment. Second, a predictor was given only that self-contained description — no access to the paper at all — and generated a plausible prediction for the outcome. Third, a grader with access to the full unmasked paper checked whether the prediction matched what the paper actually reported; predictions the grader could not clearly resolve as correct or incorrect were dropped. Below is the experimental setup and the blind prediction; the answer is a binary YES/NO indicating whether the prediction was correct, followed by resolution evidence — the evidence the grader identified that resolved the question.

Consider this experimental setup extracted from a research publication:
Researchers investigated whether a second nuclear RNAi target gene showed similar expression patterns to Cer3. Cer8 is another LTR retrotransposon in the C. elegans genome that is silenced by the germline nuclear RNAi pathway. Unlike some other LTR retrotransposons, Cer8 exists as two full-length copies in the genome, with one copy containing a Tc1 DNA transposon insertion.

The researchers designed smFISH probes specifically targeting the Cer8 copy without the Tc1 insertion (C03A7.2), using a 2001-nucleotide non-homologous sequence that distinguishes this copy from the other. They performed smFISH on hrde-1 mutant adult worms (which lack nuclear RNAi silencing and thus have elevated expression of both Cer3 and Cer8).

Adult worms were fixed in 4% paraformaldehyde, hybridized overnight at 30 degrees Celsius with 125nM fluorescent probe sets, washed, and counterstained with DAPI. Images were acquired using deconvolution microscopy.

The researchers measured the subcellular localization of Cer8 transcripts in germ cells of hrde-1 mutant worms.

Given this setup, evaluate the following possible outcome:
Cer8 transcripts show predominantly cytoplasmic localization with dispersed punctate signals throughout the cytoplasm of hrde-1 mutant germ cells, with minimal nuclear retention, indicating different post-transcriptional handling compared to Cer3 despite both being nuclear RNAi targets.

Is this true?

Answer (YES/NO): NO